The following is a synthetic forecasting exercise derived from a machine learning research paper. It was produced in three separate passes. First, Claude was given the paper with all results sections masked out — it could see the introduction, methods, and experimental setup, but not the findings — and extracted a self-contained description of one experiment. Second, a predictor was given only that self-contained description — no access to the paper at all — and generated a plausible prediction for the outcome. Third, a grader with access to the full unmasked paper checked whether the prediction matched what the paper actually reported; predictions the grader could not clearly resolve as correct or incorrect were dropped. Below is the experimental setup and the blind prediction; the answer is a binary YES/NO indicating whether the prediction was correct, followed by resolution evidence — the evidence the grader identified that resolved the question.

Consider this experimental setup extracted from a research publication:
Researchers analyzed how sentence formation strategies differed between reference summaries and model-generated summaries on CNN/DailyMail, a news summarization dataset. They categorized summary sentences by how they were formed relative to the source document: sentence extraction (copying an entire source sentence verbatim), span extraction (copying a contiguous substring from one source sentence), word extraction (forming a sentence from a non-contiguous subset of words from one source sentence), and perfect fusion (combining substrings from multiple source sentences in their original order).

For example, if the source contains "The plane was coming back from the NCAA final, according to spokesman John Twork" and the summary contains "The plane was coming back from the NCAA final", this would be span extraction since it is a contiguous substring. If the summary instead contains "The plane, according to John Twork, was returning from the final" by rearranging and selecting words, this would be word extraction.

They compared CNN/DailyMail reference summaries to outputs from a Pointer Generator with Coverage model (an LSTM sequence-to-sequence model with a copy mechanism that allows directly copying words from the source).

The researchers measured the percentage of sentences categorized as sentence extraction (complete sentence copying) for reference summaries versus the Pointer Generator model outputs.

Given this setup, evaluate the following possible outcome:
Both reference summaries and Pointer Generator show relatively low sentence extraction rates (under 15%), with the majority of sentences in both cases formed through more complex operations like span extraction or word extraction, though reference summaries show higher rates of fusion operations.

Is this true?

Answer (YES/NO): NO